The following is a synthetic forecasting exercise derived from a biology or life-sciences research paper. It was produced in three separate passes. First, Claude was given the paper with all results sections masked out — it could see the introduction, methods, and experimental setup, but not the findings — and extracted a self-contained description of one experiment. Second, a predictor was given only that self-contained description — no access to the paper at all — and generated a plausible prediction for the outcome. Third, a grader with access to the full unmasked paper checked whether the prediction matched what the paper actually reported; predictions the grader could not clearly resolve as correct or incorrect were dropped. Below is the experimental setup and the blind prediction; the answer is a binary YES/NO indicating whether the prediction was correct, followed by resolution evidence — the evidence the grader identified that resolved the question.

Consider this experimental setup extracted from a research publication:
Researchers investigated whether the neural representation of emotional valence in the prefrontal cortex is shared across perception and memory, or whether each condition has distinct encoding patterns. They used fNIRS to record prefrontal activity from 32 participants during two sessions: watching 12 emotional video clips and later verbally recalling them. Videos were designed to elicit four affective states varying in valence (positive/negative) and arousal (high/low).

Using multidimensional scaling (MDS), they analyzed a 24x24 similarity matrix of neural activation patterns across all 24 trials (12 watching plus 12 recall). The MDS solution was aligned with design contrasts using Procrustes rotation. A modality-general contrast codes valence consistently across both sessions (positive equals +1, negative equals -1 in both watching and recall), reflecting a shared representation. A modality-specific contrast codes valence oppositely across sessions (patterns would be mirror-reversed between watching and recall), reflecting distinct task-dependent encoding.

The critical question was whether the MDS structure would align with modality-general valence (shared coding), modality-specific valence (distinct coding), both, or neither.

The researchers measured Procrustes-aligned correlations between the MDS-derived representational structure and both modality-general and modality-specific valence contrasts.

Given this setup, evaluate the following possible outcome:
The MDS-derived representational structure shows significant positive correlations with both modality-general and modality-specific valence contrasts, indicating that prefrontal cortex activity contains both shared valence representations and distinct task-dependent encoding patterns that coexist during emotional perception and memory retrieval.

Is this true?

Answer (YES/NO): YES